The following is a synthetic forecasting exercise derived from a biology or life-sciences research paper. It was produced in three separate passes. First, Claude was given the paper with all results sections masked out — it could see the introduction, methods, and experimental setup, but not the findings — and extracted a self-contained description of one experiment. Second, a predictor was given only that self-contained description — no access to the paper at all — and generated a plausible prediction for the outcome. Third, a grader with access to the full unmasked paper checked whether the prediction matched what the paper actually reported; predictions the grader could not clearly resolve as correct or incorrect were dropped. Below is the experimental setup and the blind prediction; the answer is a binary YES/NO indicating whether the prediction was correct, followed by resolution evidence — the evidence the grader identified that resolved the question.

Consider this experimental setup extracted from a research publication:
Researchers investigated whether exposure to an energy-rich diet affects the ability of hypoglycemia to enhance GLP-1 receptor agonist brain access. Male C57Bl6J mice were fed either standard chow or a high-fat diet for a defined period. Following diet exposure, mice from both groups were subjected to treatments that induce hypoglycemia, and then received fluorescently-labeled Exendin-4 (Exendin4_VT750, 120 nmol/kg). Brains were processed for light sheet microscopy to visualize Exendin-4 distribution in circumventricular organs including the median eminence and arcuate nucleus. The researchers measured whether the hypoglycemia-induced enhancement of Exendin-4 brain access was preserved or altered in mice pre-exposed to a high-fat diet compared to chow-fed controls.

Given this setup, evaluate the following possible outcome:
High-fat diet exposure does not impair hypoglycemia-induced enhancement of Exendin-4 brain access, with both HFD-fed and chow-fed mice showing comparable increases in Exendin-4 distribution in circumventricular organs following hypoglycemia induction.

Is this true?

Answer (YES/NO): NO